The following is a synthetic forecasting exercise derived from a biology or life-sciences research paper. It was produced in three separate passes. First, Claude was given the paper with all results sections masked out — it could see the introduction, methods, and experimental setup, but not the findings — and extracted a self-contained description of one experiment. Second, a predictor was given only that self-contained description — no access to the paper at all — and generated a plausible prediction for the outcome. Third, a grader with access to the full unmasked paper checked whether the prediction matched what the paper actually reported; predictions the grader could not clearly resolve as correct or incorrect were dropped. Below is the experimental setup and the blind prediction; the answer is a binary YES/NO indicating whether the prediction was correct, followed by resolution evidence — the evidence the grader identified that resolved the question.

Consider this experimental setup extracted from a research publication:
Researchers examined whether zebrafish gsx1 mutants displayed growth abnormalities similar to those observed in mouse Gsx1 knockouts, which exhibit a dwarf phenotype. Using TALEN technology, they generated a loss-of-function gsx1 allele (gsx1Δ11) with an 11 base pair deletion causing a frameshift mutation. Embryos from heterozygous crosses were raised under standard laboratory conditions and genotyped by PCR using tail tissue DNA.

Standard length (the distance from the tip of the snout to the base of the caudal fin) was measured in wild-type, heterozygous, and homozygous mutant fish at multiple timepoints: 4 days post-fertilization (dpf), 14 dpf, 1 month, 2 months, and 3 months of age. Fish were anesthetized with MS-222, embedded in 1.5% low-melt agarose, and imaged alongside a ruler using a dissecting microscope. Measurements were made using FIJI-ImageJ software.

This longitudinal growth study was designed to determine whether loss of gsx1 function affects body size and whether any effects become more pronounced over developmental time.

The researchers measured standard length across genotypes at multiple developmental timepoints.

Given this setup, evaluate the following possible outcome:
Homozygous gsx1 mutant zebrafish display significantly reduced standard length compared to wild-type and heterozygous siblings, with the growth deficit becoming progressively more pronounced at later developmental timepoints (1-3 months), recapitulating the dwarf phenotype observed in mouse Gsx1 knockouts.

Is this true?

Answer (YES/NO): YES